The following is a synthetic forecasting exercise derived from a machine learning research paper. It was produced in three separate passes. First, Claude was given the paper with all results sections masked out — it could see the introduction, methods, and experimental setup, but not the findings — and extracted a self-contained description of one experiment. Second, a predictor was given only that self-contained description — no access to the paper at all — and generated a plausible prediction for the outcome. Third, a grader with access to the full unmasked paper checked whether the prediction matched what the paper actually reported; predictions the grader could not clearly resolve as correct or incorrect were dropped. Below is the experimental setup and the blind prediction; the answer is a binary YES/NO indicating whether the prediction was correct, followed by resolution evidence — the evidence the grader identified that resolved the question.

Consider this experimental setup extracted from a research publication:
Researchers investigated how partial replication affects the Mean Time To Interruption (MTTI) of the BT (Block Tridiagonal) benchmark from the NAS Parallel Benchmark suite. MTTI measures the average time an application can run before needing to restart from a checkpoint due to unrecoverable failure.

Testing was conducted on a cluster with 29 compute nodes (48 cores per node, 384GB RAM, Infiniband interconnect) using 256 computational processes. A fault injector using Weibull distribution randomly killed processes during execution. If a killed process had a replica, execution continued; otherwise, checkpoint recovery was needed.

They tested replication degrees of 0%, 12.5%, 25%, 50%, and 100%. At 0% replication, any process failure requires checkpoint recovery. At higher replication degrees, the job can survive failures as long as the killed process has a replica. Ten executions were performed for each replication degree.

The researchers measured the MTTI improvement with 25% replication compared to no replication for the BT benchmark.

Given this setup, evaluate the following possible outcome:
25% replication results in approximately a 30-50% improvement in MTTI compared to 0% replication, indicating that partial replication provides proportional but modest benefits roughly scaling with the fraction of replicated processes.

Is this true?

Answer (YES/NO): NO